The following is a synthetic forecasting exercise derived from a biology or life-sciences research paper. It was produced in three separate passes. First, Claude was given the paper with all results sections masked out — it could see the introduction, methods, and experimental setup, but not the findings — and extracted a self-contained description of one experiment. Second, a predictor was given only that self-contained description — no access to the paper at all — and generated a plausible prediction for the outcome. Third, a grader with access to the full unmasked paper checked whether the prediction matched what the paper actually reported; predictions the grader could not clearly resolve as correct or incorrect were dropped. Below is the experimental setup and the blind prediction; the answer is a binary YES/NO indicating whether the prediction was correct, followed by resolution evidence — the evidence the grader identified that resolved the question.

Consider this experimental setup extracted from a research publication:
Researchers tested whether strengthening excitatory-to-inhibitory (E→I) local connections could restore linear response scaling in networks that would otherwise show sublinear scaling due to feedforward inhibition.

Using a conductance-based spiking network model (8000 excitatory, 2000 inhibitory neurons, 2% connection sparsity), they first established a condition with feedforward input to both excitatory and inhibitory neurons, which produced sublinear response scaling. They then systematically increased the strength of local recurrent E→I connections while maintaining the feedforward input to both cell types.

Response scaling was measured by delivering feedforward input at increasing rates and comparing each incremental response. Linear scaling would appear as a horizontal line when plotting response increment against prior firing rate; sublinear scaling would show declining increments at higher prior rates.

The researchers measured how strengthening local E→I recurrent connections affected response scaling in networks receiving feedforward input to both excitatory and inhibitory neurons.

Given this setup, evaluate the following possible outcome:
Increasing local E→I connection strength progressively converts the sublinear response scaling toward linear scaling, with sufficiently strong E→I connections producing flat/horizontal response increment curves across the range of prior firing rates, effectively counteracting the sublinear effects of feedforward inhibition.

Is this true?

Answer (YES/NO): YES